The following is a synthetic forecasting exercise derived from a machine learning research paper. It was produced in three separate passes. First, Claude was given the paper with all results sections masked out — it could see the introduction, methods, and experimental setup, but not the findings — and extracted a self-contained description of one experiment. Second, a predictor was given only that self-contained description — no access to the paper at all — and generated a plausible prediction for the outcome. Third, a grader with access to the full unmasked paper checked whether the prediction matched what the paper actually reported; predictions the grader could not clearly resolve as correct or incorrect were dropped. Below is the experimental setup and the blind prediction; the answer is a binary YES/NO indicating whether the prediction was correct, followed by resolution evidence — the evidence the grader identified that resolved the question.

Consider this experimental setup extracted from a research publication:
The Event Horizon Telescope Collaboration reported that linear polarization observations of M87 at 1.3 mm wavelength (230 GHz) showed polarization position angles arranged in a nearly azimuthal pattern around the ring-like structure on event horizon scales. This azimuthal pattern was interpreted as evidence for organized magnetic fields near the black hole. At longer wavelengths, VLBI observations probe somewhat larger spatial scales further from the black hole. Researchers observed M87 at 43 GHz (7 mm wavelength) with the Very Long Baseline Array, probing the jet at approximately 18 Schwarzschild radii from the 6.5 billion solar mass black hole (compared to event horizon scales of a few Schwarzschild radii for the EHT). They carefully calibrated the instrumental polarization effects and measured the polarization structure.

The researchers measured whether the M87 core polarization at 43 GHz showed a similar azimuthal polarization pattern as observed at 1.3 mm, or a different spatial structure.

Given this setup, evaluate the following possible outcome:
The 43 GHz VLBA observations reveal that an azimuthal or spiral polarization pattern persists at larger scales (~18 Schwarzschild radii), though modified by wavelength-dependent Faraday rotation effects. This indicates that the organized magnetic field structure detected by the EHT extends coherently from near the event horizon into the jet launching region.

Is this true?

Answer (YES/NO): NO